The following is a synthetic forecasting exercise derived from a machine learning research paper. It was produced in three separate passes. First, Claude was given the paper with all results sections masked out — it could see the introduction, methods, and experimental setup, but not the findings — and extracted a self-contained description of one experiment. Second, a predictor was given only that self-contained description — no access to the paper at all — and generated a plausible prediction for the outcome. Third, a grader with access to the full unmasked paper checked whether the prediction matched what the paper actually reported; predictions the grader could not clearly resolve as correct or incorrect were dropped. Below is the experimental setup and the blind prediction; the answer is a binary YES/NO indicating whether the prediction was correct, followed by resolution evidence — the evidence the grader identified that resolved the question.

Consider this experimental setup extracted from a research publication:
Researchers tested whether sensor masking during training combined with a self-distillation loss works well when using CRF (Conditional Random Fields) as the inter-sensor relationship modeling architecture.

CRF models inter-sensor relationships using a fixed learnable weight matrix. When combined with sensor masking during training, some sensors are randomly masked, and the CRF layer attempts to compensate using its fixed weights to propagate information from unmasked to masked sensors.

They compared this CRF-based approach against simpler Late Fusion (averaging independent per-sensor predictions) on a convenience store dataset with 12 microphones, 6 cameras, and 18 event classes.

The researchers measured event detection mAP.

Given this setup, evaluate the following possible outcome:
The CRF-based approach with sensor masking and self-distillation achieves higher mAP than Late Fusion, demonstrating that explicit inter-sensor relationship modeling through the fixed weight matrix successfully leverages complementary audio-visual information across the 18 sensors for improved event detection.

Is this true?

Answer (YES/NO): NO